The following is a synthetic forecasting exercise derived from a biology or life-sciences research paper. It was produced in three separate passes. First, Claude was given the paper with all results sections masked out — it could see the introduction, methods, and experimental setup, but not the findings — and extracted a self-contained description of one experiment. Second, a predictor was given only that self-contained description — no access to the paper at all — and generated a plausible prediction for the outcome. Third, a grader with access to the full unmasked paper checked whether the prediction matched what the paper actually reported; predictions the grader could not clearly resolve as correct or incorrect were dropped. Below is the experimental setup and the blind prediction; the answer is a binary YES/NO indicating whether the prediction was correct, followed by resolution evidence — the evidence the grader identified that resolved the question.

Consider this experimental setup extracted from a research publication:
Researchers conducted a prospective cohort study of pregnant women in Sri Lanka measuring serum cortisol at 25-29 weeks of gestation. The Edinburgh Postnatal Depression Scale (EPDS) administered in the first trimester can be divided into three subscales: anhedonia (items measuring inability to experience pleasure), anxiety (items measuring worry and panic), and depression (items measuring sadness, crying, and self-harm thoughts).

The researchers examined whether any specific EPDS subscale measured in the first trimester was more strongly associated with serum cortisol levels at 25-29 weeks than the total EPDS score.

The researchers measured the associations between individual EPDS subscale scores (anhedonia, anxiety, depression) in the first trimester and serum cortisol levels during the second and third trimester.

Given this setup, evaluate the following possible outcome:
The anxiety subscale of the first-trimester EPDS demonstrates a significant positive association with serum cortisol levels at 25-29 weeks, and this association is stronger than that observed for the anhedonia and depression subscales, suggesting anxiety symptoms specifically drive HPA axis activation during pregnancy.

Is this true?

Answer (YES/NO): NO